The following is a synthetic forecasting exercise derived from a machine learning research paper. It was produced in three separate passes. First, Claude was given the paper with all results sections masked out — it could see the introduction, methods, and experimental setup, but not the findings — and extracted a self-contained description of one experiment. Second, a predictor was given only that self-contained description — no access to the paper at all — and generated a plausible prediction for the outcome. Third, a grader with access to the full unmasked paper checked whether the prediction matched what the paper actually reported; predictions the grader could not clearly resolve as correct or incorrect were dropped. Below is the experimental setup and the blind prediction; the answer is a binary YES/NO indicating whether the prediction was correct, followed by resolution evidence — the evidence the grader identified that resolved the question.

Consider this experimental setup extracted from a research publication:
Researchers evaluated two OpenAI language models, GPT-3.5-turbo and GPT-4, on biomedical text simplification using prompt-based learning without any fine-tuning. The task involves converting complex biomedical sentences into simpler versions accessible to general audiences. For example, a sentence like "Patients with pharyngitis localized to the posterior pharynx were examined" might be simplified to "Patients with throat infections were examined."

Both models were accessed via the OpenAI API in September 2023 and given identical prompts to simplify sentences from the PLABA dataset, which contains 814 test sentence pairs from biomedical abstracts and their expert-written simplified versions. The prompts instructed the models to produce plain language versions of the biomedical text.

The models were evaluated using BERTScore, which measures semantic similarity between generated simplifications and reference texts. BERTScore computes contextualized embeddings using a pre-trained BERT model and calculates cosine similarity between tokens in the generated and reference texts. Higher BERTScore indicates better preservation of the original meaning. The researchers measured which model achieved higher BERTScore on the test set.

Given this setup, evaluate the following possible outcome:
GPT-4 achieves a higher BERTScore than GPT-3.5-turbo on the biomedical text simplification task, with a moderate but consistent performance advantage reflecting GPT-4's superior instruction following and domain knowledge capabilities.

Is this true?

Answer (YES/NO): NO